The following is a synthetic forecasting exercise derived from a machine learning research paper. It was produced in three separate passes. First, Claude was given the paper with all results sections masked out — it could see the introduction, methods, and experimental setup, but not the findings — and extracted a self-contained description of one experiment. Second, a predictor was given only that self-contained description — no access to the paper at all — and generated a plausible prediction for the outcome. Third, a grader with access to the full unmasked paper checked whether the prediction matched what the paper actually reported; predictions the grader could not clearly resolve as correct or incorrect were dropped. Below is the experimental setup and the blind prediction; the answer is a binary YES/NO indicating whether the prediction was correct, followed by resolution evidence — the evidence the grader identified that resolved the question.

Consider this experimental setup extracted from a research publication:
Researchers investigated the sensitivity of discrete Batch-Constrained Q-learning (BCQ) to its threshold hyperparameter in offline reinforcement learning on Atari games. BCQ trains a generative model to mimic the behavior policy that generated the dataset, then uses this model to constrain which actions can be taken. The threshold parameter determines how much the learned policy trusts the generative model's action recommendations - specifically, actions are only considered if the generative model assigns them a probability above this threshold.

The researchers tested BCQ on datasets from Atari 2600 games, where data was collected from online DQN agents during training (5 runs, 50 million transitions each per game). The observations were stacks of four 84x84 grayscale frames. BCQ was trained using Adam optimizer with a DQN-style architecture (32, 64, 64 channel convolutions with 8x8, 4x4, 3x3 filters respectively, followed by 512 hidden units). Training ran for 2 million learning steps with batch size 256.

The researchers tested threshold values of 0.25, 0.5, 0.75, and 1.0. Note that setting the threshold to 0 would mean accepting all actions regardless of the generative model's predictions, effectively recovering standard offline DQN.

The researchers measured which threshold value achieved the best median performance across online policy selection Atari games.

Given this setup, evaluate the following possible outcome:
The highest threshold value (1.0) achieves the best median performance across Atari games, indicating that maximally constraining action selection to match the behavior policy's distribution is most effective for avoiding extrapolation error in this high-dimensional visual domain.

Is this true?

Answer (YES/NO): NO